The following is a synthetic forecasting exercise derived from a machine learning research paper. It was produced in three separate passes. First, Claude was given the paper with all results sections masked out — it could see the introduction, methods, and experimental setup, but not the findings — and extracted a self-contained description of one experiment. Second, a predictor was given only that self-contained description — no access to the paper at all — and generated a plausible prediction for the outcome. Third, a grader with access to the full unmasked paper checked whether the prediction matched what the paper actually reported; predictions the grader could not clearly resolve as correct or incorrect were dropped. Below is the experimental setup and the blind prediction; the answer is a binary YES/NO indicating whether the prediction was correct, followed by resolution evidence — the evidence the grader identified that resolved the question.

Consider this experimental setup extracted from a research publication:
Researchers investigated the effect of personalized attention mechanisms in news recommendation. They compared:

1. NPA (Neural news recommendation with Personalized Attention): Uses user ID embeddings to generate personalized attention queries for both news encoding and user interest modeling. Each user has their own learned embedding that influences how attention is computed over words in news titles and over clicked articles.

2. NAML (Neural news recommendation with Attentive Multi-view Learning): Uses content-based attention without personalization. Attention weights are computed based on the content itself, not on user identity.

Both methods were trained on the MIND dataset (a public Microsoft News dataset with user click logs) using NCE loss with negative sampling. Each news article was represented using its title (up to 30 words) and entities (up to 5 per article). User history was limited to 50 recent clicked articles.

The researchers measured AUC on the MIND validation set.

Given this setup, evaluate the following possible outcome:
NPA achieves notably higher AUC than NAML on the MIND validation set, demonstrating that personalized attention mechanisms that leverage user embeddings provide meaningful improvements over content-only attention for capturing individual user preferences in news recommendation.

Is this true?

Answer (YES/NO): NO